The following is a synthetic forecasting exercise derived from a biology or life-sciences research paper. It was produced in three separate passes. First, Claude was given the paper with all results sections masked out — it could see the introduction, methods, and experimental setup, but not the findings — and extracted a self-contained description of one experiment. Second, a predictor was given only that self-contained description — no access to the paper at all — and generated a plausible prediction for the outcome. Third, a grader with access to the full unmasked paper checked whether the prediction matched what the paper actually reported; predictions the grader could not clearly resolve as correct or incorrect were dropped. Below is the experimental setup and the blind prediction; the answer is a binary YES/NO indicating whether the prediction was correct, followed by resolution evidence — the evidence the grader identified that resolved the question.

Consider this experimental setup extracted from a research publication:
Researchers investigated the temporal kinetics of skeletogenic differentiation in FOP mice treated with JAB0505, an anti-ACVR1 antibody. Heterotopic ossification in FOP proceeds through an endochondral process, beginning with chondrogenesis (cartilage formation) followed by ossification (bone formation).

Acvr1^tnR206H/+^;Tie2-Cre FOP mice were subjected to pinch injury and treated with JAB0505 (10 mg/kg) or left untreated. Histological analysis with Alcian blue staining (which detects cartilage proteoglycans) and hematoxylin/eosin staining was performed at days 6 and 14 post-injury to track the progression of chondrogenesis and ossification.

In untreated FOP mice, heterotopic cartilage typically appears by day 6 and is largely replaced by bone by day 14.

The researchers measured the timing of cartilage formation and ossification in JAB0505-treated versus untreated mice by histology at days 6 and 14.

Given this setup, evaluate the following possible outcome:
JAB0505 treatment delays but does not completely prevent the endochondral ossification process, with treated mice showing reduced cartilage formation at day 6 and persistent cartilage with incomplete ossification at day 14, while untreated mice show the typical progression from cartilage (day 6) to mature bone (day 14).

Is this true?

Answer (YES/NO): NO